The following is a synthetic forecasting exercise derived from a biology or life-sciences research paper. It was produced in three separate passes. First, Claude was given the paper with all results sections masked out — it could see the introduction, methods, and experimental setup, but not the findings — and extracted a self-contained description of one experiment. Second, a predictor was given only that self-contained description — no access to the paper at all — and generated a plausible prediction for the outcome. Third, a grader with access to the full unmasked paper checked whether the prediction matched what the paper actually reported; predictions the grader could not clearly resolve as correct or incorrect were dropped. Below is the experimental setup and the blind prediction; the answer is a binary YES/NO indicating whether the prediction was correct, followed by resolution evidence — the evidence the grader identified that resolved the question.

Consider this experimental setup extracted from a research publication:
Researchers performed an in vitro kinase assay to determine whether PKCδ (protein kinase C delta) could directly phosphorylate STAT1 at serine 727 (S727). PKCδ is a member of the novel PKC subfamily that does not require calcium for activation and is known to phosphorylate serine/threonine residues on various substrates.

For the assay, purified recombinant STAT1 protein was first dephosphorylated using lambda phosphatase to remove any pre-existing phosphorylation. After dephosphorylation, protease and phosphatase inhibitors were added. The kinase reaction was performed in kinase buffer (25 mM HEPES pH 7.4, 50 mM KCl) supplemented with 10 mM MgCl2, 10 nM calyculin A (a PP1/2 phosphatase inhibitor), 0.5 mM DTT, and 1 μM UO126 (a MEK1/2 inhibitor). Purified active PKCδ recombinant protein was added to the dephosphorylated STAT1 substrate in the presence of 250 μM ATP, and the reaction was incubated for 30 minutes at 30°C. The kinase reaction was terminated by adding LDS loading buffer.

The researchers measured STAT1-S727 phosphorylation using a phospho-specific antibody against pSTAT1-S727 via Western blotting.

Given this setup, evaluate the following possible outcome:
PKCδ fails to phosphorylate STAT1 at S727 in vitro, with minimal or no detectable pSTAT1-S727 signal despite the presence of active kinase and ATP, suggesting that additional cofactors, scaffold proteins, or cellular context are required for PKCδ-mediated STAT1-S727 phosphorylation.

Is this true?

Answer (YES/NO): NO